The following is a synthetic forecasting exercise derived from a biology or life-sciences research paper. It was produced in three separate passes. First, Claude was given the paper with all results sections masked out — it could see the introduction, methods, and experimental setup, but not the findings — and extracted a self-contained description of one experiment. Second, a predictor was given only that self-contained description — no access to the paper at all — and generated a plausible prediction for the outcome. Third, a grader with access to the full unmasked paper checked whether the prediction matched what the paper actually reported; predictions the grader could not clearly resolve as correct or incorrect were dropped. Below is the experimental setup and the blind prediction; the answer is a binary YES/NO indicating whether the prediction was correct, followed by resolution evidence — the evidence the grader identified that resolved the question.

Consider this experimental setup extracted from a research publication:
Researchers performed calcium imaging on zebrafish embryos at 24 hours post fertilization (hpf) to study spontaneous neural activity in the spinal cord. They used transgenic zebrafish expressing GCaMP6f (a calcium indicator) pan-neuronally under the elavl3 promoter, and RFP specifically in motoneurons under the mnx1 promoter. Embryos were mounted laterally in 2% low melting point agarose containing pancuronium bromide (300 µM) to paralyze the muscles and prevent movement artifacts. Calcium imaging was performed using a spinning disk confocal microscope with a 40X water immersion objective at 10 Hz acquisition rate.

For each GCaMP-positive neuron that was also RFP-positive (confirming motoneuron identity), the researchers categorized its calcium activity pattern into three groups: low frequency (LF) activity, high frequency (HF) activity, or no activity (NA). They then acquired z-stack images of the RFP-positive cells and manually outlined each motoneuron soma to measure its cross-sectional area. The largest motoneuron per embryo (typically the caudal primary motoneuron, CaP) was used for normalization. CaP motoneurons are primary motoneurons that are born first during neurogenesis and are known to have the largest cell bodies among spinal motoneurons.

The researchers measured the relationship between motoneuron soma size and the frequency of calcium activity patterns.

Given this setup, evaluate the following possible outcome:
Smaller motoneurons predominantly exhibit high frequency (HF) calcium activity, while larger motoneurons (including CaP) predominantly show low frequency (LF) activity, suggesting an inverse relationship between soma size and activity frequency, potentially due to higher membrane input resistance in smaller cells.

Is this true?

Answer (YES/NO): YES